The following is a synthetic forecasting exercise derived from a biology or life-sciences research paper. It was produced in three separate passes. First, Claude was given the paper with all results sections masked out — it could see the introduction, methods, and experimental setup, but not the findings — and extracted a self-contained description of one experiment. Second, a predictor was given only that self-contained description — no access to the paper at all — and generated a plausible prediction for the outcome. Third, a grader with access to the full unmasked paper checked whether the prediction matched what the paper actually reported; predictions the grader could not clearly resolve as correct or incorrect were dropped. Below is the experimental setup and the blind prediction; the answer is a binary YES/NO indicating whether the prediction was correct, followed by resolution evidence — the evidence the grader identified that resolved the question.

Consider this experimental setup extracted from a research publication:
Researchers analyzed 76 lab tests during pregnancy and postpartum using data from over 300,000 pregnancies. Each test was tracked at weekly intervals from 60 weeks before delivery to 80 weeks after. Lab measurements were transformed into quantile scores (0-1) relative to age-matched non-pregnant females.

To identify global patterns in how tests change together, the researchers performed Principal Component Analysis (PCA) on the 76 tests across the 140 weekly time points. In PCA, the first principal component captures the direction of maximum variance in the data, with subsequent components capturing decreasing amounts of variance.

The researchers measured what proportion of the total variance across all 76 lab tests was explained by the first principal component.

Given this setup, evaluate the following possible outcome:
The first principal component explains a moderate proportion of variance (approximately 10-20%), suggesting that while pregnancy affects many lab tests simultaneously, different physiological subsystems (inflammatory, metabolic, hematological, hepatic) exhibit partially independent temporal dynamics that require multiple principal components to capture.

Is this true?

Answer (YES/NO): NO